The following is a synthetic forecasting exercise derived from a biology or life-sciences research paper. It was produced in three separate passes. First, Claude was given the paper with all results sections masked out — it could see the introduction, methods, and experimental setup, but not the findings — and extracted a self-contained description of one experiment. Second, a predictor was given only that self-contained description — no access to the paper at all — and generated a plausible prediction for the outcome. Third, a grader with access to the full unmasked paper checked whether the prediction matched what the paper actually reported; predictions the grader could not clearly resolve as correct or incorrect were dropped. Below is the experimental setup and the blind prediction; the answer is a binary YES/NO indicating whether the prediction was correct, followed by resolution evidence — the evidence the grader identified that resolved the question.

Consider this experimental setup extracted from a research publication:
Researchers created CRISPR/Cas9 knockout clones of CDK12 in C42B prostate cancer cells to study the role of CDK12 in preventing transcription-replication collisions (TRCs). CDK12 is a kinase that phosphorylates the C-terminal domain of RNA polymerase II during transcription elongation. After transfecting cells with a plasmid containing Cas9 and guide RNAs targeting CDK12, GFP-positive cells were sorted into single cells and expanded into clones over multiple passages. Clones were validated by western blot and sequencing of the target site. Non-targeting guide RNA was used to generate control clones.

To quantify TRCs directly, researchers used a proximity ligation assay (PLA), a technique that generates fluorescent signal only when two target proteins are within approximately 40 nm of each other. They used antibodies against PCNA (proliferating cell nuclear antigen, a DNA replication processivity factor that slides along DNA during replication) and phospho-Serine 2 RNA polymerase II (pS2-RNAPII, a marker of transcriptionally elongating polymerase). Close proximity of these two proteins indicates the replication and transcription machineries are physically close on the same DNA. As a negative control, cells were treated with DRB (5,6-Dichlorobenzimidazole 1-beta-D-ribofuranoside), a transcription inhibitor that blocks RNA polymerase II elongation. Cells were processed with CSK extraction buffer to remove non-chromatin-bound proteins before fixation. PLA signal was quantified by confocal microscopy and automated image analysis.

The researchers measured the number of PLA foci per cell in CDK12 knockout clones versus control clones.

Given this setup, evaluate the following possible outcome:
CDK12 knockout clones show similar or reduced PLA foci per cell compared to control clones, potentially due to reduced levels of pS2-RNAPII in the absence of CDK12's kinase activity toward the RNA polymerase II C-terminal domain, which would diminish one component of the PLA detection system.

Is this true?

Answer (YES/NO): NO